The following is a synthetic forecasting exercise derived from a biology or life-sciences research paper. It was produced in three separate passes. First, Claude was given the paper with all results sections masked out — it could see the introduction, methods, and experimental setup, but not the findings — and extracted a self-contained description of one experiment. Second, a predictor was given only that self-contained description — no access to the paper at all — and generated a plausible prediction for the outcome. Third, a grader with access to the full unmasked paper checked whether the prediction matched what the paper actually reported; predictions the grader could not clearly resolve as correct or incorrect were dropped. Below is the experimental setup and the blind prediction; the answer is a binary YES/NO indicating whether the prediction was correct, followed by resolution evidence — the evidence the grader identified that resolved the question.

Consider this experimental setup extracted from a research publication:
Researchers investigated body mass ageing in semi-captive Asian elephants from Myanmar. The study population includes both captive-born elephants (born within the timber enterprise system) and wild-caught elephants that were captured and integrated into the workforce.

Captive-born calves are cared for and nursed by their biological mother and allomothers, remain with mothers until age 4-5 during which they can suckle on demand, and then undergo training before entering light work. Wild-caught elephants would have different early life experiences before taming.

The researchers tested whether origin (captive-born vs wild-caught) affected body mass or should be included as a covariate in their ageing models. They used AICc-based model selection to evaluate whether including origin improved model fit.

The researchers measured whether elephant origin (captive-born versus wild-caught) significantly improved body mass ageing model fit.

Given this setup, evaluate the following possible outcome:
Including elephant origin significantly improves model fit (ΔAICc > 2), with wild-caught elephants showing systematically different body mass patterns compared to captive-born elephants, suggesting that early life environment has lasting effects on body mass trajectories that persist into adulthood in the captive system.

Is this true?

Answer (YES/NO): NO